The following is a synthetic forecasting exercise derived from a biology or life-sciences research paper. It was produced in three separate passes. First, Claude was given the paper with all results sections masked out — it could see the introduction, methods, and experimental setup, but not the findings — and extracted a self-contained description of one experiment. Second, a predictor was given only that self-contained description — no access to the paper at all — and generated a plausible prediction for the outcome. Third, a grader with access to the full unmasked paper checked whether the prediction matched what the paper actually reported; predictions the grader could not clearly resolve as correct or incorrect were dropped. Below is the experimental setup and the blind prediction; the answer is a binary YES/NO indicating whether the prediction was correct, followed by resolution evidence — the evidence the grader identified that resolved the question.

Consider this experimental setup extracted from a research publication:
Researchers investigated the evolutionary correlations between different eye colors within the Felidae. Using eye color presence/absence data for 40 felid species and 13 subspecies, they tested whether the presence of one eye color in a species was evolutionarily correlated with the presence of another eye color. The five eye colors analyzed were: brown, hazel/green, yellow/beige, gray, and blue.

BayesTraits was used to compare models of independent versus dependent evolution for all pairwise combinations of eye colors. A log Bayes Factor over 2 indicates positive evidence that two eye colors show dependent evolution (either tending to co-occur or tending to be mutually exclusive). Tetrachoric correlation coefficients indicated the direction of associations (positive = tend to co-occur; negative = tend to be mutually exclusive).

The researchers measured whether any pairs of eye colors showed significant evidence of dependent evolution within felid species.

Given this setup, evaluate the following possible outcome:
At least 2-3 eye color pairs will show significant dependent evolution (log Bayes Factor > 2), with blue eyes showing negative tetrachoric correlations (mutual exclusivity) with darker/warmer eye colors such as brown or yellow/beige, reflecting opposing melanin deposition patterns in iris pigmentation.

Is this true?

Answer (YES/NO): YES